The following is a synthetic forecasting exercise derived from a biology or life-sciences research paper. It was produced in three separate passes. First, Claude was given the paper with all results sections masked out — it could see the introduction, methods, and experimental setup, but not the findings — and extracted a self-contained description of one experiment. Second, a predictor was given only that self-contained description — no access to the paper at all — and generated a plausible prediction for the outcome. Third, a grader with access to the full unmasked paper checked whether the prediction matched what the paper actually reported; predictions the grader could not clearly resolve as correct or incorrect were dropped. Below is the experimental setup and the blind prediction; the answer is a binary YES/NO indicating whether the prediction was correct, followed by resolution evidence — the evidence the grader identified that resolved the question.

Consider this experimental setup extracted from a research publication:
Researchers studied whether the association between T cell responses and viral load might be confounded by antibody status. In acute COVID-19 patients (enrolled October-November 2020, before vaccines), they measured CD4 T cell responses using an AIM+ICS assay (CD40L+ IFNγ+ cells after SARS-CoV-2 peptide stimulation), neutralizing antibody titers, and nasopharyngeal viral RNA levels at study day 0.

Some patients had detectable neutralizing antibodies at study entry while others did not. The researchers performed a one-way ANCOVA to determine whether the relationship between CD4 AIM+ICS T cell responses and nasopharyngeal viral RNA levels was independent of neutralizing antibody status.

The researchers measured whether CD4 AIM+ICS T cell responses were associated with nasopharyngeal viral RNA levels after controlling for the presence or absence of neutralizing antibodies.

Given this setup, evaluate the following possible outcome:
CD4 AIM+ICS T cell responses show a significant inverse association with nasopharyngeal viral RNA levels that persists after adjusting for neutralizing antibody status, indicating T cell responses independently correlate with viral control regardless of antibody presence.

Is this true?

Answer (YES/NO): YES